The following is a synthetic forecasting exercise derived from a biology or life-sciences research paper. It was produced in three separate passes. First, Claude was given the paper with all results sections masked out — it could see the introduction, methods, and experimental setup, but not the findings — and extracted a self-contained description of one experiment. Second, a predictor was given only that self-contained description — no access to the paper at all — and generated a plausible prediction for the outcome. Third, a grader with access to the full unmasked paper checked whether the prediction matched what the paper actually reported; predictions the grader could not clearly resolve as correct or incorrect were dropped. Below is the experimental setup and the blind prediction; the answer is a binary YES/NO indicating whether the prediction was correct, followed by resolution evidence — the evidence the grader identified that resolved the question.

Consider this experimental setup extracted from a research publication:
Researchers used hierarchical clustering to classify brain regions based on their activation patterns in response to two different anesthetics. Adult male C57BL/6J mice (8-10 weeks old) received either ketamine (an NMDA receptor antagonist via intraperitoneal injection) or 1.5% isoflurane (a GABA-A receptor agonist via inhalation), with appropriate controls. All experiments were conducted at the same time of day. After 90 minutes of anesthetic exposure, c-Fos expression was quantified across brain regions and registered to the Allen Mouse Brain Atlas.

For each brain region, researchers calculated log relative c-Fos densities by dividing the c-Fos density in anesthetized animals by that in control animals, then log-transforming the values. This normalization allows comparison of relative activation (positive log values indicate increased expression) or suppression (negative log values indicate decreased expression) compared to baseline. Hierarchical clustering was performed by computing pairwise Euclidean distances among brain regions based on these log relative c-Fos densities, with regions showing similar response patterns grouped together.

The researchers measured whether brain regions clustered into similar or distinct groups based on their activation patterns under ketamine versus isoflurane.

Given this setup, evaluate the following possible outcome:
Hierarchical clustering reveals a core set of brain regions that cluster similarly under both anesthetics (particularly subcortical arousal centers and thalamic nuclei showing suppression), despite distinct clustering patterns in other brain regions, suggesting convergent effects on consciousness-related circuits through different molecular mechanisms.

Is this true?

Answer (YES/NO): NO